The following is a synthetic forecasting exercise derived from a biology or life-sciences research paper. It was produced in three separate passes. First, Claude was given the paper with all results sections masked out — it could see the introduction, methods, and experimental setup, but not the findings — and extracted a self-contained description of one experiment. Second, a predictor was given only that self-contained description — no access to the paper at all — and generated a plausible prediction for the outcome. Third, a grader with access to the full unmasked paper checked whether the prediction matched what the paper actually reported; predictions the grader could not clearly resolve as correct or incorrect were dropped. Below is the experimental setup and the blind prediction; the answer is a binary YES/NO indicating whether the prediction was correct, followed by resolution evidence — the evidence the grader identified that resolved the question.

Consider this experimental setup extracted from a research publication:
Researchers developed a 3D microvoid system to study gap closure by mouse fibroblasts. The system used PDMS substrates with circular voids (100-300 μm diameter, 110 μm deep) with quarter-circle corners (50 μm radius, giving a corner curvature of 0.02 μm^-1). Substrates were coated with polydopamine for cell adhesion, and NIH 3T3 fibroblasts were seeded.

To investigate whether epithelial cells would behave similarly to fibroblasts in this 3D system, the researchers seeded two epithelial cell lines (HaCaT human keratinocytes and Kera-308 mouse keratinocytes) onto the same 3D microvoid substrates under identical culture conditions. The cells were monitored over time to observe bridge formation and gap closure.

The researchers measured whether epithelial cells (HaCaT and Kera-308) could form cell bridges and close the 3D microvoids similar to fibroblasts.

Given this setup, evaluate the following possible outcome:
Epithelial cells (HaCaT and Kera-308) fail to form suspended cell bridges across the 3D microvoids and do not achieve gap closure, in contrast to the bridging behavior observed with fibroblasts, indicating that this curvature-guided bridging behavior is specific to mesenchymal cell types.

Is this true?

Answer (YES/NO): YES